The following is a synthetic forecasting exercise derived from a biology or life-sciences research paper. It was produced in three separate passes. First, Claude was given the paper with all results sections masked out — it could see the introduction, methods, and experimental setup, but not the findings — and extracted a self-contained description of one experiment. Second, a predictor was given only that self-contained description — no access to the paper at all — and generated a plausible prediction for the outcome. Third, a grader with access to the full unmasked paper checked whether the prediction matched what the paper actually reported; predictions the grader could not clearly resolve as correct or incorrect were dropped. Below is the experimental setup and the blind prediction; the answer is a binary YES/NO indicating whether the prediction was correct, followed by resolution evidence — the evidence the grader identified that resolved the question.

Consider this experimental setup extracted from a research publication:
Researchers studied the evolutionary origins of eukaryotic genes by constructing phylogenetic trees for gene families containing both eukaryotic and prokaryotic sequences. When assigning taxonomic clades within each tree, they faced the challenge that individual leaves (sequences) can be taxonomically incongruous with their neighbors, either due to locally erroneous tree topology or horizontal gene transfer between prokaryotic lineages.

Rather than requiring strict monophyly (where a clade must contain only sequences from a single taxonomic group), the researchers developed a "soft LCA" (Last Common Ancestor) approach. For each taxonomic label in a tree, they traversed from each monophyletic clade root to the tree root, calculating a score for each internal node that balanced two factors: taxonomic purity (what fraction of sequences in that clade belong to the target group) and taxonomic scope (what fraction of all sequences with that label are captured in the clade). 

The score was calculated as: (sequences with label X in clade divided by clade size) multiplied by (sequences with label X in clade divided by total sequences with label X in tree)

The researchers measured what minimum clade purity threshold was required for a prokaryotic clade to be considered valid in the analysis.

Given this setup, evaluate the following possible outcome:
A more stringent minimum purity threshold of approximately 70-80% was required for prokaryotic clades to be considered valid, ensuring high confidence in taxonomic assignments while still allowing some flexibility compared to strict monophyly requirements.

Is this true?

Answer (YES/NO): NO